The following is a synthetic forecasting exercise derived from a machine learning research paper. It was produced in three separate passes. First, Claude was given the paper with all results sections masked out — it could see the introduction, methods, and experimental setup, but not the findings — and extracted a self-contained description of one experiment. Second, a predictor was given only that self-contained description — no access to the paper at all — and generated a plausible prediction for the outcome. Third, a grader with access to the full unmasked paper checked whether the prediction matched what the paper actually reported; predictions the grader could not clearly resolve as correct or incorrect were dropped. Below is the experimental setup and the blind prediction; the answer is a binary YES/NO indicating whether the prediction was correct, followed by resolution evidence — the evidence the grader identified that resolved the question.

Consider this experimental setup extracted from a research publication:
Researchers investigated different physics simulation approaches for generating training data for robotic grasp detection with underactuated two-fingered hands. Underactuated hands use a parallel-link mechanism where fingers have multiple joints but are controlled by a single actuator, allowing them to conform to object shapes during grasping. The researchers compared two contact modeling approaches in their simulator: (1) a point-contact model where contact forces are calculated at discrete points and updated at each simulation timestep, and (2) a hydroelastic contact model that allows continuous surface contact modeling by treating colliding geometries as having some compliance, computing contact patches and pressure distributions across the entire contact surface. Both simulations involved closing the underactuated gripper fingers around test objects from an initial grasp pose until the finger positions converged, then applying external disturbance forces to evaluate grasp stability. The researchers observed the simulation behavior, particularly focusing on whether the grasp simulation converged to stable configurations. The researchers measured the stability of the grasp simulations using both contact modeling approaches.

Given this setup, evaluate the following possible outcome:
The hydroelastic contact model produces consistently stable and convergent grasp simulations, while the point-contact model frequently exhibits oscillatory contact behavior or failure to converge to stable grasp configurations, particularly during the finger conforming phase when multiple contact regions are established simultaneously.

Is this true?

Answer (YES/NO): YES